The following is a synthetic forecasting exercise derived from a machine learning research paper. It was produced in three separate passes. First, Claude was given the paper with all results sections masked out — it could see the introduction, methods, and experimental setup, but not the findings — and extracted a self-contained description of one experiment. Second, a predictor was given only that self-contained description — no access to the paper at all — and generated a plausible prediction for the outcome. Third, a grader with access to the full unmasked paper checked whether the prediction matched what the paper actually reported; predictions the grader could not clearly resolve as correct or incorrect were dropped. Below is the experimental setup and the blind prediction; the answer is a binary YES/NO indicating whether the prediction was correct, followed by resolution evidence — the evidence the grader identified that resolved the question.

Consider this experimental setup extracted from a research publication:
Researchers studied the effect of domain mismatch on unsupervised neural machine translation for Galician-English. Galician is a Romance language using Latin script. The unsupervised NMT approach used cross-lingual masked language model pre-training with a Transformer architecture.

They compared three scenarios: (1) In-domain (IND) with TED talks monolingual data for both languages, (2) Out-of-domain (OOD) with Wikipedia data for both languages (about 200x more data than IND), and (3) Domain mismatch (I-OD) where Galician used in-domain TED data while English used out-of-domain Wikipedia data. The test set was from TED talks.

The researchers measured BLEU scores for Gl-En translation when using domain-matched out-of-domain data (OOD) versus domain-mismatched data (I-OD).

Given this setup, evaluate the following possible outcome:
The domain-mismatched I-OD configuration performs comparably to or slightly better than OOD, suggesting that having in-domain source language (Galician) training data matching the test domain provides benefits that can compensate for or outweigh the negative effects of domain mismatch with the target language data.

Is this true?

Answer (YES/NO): NO